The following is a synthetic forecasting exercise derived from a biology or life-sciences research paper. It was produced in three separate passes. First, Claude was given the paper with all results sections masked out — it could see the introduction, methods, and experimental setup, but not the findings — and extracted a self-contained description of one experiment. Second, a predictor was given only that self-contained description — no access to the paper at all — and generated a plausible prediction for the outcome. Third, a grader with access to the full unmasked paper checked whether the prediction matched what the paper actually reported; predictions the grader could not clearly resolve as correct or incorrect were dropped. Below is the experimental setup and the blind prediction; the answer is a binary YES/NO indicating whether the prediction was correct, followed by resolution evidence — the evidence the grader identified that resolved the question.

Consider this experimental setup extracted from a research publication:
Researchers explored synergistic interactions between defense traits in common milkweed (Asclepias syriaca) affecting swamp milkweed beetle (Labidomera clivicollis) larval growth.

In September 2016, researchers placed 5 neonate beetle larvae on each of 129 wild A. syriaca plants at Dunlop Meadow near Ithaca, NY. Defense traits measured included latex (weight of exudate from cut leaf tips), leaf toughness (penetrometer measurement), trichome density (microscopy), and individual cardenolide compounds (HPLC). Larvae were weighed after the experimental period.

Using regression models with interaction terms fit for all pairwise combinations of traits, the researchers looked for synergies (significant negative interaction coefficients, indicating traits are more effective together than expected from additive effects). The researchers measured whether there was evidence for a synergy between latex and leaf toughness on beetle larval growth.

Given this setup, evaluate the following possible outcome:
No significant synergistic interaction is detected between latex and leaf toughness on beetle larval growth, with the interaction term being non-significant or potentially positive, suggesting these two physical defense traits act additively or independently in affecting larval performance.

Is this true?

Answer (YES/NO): NO